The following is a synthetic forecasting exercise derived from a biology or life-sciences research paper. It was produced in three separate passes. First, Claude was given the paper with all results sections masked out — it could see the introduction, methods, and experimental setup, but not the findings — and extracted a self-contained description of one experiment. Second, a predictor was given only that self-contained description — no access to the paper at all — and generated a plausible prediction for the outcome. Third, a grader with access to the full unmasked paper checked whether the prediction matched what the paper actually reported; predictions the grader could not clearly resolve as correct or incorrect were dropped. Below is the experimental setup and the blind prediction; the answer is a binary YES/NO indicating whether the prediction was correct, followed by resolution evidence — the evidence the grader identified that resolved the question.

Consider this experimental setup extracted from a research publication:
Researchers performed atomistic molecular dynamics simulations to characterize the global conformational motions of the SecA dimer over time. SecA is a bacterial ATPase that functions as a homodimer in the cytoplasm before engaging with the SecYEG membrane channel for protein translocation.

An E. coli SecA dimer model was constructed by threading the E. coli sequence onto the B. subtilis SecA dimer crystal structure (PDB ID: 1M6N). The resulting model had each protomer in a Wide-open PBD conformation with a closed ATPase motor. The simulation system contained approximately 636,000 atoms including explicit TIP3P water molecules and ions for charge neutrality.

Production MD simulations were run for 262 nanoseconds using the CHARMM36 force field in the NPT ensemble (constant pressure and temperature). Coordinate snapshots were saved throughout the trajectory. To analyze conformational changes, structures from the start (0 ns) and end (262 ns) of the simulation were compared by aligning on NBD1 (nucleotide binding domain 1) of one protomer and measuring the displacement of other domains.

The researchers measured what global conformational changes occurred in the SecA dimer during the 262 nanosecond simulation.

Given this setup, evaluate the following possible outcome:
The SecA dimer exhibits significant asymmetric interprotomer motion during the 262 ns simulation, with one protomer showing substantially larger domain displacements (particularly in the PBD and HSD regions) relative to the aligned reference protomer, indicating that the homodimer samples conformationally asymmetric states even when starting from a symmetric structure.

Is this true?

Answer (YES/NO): NO